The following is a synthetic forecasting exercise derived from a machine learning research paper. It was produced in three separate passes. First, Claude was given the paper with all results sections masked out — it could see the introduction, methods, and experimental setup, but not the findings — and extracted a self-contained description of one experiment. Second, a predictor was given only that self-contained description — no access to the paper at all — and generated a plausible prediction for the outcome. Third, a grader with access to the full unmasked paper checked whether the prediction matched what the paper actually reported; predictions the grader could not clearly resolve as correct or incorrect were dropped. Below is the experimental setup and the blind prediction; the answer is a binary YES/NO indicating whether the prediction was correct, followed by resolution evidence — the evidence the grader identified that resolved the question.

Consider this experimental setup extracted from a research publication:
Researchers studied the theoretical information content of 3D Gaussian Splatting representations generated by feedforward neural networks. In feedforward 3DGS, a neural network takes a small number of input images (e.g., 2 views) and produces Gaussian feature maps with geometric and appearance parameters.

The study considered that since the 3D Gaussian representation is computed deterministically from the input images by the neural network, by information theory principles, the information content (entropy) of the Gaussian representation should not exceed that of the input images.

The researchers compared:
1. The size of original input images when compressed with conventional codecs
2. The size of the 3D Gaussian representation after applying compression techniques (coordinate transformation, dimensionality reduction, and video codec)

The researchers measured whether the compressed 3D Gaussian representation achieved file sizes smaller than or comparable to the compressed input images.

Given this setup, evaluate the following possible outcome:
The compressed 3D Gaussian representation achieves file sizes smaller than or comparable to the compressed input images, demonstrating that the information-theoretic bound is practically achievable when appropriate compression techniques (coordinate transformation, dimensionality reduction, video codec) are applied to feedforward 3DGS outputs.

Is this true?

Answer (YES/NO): NO